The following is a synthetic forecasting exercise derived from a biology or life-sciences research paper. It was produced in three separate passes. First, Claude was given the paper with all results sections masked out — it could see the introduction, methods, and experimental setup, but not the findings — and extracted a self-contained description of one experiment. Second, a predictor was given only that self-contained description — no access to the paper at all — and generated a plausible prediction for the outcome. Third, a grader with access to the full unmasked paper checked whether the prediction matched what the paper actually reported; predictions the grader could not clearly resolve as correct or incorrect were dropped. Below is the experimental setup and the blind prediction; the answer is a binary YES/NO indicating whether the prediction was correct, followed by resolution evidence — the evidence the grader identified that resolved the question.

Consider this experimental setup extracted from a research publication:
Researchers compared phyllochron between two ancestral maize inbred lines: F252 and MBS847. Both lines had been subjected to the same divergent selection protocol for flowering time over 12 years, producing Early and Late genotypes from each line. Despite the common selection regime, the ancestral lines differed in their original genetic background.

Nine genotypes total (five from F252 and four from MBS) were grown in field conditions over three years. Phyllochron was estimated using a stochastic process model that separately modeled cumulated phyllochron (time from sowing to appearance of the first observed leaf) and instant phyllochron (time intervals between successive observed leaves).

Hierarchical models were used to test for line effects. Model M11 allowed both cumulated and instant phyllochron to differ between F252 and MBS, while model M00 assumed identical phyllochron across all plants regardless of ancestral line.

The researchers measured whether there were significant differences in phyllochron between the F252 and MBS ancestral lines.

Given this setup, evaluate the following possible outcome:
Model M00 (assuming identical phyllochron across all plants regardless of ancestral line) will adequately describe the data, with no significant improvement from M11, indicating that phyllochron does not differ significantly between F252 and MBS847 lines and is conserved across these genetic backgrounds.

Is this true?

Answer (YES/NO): NO